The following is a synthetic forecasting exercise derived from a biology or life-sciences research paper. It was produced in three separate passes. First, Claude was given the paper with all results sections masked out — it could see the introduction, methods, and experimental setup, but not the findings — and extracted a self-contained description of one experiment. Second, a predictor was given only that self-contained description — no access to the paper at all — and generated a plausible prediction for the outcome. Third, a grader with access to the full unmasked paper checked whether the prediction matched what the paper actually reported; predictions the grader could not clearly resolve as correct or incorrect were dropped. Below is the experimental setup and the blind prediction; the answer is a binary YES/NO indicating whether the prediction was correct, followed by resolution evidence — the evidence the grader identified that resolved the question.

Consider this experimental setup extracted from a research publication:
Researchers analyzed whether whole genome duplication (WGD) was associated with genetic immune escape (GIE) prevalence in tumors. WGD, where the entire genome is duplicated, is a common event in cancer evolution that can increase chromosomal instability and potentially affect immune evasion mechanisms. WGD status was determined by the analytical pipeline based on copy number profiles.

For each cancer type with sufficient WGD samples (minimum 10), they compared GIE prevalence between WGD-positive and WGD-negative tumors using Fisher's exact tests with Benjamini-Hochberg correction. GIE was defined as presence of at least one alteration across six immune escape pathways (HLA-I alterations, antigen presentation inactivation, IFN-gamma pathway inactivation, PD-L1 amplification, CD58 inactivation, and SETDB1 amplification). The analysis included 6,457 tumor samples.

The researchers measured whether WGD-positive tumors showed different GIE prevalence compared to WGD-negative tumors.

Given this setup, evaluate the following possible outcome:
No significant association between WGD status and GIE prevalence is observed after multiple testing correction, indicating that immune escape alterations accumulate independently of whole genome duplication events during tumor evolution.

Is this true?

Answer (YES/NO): NO